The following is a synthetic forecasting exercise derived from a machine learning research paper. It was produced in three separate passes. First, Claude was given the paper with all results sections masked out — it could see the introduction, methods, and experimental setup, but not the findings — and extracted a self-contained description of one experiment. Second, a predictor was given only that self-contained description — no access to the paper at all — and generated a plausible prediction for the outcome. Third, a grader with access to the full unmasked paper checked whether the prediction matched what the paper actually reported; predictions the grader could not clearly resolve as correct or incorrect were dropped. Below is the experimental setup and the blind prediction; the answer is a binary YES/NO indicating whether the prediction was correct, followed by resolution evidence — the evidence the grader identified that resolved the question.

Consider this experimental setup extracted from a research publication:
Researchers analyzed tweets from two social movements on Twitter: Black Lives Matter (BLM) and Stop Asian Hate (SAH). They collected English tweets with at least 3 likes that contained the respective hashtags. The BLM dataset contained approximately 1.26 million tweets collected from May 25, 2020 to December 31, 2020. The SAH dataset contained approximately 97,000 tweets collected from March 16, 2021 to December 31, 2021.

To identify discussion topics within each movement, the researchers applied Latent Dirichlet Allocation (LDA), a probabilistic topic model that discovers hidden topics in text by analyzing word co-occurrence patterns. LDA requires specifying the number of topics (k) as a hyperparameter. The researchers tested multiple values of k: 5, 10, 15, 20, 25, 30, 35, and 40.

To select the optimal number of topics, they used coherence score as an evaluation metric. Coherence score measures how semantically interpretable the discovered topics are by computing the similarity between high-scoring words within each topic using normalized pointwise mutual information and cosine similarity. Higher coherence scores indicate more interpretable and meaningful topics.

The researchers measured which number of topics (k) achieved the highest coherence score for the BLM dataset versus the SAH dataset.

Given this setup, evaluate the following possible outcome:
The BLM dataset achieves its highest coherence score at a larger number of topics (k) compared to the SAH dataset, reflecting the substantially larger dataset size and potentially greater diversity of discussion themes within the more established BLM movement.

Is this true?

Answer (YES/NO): NO